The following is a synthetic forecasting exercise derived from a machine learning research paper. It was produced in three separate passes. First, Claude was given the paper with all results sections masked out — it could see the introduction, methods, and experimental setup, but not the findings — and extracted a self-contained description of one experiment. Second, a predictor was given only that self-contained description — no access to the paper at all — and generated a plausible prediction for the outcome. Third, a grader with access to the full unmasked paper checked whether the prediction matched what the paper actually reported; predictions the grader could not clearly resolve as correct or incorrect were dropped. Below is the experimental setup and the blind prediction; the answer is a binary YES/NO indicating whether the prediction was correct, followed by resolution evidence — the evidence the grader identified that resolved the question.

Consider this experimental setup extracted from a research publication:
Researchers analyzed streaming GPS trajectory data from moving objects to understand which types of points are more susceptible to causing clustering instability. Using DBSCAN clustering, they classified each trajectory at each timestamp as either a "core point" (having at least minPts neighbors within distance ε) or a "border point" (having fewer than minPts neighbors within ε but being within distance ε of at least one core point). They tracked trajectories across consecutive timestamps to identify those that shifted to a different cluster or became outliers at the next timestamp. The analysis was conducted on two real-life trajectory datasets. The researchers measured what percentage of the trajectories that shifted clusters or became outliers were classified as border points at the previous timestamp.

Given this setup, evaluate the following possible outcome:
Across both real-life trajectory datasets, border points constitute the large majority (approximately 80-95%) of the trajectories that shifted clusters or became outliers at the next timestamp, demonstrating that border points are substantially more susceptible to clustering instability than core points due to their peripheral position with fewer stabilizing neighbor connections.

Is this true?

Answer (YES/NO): NO